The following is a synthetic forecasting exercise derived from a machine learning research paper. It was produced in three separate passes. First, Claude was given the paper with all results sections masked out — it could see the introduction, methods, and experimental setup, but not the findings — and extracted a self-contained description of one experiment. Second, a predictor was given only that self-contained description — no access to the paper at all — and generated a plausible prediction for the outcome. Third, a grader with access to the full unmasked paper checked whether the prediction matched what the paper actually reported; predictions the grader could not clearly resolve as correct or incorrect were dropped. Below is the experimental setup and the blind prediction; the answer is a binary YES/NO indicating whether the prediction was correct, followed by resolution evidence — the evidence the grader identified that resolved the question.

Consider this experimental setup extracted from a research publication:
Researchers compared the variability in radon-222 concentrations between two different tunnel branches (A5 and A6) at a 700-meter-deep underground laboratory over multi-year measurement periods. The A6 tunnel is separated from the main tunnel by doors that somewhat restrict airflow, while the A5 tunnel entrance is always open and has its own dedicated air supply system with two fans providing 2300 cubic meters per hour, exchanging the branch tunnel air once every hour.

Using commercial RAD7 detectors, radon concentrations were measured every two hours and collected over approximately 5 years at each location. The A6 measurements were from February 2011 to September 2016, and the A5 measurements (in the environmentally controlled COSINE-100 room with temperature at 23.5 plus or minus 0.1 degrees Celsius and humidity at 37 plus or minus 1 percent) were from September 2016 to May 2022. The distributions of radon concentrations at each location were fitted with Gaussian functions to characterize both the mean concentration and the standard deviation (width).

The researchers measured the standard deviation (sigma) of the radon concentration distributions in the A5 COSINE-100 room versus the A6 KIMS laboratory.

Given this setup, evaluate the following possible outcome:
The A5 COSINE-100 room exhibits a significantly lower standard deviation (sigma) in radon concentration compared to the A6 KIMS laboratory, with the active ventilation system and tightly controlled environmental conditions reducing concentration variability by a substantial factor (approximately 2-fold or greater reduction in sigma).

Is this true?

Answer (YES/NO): NO